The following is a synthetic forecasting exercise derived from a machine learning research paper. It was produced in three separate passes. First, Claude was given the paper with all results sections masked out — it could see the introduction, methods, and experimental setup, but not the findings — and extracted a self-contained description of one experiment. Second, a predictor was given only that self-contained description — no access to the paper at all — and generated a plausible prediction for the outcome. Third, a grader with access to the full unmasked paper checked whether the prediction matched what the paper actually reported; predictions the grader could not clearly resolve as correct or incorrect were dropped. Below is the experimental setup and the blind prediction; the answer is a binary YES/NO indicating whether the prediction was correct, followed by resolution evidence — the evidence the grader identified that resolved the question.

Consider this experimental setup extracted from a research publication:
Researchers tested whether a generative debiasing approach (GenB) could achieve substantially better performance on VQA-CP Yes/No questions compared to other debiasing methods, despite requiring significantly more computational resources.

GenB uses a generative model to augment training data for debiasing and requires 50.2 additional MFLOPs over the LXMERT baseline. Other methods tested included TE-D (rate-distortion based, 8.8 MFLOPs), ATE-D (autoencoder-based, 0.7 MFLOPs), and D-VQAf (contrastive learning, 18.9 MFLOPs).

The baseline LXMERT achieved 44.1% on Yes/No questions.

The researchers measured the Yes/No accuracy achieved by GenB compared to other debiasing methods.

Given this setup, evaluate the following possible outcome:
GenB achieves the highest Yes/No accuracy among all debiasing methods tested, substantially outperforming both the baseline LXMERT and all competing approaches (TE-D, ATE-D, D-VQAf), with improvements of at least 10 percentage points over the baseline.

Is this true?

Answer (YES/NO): YES